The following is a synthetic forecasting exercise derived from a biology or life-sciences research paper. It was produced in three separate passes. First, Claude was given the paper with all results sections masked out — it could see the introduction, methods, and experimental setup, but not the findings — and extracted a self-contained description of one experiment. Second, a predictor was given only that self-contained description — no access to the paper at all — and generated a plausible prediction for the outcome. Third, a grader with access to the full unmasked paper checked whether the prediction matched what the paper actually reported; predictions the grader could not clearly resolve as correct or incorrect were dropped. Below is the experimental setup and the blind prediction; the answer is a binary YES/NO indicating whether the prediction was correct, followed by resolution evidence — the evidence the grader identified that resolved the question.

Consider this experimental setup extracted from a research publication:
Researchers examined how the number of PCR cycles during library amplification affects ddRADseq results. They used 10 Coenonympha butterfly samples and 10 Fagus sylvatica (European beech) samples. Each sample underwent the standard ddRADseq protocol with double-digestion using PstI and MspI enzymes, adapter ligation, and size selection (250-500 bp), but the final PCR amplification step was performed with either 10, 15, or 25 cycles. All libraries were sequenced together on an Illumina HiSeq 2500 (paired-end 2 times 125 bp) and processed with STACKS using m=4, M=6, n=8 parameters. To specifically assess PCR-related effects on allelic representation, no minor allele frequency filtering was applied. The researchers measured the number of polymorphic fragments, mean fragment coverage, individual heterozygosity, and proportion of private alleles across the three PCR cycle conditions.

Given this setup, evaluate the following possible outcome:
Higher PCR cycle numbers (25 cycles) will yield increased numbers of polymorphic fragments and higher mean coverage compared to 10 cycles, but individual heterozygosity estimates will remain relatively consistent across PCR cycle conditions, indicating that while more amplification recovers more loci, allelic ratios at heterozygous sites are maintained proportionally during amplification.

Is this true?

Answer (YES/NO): NO